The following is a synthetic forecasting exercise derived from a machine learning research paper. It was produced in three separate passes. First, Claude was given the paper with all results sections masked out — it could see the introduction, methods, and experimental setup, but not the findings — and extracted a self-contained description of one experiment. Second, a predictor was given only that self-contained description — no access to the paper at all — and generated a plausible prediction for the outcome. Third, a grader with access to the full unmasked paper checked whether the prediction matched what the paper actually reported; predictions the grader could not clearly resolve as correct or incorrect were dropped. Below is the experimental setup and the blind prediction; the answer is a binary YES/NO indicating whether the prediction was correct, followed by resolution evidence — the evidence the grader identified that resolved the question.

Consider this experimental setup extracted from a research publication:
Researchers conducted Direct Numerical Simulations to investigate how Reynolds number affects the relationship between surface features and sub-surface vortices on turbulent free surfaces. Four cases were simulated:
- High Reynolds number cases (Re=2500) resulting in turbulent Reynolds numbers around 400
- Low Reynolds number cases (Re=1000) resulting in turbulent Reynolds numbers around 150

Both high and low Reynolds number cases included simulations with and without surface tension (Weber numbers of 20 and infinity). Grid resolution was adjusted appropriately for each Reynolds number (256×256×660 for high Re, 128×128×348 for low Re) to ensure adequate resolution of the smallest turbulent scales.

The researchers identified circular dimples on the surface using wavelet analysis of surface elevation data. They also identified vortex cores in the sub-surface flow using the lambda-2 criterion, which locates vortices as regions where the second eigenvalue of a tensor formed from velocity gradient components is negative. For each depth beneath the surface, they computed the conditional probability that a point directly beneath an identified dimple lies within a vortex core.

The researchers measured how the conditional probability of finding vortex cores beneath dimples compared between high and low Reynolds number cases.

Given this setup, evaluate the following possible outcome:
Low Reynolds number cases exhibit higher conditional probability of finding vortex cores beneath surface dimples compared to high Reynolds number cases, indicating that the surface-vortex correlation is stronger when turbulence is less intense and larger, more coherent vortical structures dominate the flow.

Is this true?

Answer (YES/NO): NO